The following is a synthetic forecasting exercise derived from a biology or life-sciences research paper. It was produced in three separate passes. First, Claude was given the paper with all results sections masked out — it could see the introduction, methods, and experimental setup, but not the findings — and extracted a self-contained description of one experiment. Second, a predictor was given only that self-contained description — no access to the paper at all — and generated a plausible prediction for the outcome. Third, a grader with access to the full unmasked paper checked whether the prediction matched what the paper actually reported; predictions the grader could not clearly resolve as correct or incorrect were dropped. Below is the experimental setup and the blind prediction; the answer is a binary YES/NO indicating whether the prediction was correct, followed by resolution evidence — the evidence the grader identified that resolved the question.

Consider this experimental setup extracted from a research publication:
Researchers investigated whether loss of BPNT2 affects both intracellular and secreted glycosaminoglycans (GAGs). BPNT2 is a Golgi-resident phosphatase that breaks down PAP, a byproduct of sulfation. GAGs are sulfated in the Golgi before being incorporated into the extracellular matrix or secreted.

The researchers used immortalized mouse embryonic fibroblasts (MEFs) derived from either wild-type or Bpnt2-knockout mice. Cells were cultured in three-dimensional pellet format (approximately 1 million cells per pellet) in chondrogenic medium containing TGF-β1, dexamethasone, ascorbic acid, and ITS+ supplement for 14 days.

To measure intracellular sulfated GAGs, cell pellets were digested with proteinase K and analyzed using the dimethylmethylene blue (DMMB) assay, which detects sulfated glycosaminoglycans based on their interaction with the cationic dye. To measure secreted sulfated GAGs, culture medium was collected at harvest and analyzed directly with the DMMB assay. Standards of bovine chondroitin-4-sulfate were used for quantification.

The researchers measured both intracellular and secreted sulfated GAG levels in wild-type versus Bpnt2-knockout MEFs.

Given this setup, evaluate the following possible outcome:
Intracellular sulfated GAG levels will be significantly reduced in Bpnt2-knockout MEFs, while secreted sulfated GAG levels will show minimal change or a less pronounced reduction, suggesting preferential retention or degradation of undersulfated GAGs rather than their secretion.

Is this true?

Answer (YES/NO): NO